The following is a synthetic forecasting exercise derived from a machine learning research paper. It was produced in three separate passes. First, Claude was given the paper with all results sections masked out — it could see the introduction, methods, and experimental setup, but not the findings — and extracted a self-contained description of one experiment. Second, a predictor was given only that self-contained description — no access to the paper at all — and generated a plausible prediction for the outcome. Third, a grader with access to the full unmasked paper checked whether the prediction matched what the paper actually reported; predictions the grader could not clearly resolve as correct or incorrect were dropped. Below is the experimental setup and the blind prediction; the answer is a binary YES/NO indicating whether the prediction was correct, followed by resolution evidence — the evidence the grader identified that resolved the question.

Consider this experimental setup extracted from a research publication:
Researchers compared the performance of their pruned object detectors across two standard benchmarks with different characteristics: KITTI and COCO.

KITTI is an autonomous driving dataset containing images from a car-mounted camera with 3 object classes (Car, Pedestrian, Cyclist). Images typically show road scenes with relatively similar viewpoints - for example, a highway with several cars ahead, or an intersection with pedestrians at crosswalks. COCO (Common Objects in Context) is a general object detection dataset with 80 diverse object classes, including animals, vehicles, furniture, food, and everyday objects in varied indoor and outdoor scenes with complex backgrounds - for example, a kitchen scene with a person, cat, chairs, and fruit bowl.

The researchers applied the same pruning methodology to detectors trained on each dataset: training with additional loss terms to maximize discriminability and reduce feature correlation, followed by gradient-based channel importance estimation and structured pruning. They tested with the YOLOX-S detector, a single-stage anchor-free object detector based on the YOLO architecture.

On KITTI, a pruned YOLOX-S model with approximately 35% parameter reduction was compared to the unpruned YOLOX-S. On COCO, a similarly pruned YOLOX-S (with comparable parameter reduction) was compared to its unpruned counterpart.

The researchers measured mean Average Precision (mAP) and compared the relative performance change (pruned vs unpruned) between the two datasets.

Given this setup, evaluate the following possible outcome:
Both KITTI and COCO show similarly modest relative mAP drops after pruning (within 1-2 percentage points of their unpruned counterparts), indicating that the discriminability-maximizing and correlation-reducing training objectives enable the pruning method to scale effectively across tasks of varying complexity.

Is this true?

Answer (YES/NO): NO